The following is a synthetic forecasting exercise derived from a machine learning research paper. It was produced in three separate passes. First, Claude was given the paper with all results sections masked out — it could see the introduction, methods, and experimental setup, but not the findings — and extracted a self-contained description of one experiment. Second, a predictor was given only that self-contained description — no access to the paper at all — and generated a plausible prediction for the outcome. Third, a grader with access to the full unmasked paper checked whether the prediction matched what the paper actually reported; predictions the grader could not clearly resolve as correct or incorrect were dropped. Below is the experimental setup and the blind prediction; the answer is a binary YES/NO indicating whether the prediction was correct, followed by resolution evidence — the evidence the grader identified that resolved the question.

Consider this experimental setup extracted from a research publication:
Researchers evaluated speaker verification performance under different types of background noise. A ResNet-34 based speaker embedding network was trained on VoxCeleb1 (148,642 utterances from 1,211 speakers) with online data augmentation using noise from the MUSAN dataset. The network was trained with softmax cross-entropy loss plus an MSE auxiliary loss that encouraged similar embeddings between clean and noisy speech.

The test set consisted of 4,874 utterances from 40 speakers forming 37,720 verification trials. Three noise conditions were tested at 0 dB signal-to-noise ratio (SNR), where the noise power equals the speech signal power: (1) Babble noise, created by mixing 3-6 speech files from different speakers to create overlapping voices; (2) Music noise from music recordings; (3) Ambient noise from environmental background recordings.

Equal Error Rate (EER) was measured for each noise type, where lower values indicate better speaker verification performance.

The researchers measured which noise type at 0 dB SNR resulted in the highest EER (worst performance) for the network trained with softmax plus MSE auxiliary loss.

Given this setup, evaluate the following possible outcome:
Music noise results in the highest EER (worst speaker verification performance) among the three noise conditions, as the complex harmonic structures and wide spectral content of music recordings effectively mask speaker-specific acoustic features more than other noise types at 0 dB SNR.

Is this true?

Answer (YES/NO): NO